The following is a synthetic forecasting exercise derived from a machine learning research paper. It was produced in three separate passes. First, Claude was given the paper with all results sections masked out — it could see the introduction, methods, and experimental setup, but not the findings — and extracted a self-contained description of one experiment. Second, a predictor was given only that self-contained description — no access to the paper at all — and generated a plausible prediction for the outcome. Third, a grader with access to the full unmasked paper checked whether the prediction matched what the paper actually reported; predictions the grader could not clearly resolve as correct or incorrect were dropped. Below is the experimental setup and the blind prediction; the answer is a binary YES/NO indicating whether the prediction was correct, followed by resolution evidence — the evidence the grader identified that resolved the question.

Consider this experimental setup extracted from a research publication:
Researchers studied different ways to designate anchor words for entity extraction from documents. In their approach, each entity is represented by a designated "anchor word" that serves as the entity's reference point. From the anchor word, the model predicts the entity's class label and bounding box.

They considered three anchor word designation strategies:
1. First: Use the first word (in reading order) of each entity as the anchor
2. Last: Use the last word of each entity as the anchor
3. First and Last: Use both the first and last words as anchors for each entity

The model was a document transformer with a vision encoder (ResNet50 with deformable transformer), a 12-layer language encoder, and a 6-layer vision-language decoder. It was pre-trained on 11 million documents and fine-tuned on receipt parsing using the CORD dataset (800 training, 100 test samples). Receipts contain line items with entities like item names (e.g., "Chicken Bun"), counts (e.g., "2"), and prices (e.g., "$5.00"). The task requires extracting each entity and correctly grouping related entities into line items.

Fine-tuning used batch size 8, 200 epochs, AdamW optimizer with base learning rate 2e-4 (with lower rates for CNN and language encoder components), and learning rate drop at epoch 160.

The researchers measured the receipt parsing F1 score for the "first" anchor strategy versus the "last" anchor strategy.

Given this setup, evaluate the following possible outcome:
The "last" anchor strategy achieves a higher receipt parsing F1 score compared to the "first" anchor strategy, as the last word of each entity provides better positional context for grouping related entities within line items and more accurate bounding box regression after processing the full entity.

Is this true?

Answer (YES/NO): NO